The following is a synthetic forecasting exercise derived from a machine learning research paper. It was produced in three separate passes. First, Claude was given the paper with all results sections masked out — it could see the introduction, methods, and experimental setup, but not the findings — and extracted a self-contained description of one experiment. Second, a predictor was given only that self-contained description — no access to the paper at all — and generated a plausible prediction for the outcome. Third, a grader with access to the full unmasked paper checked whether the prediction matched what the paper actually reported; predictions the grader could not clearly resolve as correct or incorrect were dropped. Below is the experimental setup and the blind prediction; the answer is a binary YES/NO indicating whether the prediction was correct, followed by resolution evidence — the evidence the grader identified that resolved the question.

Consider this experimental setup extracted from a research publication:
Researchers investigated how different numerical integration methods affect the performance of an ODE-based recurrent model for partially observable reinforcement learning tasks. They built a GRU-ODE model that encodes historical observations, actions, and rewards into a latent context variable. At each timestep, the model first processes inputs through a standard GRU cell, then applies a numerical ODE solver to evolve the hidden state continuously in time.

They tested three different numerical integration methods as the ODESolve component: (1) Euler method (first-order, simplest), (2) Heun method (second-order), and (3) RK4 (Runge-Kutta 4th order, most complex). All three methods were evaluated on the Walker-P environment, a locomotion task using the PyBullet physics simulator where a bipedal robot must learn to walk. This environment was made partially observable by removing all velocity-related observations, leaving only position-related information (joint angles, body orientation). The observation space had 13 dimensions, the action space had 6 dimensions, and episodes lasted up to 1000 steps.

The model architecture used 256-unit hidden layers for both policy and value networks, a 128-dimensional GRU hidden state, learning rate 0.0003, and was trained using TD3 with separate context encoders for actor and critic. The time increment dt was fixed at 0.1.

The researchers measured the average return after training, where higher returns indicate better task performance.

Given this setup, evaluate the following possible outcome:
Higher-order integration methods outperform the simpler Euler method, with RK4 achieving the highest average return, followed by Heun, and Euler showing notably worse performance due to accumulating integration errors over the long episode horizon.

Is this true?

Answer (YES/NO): NO